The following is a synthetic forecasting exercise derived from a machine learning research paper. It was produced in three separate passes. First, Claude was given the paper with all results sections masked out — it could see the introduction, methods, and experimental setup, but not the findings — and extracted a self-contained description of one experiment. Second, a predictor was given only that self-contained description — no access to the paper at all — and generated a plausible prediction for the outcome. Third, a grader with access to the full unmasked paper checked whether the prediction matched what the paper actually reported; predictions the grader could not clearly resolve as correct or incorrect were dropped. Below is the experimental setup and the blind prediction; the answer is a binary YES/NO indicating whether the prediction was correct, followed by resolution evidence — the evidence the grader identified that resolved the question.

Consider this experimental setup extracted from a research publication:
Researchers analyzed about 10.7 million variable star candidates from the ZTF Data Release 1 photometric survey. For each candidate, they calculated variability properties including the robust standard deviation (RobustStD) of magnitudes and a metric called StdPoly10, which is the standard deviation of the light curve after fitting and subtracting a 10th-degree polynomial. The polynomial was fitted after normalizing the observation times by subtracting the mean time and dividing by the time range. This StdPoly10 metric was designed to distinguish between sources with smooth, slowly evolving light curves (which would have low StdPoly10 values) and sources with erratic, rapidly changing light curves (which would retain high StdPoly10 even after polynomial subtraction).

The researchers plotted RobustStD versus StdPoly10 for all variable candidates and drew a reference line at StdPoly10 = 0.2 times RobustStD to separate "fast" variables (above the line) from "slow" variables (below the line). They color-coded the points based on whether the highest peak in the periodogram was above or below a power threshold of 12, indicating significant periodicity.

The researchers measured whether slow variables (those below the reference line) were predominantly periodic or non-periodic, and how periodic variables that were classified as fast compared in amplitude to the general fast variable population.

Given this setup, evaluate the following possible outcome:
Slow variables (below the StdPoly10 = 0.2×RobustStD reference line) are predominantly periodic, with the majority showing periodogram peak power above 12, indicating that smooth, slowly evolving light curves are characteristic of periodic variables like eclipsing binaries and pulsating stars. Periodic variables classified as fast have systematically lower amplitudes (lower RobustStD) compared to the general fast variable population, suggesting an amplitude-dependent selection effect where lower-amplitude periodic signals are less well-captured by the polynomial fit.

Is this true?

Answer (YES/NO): YES